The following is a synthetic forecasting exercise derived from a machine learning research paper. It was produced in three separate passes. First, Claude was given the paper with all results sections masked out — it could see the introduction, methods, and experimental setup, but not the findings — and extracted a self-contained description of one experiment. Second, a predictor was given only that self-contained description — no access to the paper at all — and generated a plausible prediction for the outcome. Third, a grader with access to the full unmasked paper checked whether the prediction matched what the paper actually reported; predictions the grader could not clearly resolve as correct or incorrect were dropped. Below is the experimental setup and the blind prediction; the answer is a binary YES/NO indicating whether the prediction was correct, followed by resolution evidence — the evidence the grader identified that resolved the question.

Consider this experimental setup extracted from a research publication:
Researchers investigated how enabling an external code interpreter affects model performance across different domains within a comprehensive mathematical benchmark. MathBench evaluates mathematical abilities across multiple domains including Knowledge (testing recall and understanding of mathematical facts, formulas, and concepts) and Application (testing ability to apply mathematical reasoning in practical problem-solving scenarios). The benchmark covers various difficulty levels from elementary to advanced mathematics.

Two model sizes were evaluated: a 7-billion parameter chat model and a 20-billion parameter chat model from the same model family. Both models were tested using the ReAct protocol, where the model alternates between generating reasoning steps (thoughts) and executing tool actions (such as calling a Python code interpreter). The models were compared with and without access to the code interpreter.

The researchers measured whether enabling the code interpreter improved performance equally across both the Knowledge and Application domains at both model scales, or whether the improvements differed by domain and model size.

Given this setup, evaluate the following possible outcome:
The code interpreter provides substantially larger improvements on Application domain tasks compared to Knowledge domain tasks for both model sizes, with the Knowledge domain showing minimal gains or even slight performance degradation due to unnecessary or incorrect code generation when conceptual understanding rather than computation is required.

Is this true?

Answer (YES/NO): NO